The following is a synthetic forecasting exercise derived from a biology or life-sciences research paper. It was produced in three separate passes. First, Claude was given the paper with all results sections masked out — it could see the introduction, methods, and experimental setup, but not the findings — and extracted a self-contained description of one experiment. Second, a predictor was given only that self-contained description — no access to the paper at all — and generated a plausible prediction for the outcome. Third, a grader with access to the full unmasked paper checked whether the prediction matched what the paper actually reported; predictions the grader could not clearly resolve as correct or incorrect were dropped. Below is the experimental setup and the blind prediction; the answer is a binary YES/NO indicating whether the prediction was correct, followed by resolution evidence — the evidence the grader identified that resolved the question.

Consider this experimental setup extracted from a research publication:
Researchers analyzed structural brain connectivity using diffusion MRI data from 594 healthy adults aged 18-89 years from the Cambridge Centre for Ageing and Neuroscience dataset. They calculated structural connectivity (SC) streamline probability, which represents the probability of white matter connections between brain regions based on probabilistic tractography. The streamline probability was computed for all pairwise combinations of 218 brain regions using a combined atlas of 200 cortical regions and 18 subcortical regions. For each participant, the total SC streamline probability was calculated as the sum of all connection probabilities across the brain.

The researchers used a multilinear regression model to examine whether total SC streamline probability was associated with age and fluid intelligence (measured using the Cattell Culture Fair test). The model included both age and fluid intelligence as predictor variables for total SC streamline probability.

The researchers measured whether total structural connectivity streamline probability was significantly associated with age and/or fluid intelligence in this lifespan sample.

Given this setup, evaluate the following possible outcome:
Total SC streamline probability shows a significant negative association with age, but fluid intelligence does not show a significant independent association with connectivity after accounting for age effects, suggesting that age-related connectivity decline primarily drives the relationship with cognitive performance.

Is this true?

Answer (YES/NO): NO